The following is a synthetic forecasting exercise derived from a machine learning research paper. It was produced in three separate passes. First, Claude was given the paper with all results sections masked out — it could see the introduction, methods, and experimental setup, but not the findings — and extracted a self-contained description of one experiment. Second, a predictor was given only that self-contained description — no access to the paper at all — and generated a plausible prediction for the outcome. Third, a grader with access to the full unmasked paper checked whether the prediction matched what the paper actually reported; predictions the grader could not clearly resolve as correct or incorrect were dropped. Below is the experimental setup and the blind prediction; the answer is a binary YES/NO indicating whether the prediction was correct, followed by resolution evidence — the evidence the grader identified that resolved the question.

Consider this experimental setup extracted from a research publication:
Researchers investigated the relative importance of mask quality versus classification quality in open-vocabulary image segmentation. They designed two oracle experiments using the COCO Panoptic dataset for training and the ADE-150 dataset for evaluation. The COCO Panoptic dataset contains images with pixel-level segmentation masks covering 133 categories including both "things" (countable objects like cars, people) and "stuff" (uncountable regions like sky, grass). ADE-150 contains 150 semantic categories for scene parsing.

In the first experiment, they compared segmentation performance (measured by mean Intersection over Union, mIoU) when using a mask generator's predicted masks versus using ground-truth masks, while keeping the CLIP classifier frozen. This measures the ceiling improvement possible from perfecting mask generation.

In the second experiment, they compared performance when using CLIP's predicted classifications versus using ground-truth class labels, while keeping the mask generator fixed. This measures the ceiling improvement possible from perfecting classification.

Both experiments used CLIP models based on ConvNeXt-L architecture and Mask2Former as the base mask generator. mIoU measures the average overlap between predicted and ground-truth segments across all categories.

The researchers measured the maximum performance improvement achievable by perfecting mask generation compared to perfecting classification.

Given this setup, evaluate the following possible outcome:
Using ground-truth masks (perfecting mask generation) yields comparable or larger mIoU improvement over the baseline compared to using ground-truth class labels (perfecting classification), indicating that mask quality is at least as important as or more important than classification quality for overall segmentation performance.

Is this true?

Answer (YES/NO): NO